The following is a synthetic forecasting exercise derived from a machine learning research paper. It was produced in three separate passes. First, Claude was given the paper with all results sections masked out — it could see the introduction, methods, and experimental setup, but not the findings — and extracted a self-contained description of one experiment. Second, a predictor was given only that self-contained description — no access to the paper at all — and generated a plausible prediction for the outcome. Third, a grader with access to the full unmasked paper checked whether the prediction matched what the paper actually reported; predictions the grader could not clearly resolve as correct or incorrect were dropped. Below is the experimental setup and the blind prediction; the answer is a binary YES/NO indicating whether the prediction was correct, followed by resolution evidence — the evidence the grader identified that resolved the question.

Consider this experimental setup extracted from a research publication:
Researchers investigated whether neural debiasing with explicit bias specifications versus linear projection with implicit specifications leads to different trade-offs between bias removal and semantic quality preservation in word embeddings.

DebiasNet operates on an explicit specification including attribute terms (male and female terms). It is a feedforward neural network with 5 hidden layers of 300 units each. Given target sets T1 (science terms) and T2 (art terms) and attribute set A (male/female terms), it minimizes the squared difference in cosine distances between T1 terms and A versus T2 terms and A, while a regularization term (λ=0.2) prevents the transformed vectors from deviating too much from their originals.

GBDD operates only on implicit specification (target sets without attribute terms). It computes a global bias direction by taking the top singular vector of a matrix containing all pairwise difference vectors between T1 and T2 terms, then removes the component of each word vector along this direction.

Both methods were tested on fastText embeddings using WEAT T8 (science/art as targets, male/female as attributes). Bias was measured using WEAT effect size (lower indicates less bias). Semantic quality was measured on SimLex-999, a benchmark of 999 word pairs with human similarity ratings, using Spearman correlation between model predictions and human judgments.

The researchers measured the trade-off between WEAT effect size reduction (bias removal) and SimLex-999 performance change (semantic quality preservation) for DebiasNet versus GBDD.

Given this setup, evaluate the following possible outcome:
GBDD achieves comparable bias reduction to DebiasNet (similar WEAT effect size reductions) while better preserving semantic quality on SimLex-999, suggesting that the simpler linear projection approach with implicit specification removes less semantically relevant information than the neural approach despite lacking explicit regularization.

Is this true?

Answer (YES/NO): NO